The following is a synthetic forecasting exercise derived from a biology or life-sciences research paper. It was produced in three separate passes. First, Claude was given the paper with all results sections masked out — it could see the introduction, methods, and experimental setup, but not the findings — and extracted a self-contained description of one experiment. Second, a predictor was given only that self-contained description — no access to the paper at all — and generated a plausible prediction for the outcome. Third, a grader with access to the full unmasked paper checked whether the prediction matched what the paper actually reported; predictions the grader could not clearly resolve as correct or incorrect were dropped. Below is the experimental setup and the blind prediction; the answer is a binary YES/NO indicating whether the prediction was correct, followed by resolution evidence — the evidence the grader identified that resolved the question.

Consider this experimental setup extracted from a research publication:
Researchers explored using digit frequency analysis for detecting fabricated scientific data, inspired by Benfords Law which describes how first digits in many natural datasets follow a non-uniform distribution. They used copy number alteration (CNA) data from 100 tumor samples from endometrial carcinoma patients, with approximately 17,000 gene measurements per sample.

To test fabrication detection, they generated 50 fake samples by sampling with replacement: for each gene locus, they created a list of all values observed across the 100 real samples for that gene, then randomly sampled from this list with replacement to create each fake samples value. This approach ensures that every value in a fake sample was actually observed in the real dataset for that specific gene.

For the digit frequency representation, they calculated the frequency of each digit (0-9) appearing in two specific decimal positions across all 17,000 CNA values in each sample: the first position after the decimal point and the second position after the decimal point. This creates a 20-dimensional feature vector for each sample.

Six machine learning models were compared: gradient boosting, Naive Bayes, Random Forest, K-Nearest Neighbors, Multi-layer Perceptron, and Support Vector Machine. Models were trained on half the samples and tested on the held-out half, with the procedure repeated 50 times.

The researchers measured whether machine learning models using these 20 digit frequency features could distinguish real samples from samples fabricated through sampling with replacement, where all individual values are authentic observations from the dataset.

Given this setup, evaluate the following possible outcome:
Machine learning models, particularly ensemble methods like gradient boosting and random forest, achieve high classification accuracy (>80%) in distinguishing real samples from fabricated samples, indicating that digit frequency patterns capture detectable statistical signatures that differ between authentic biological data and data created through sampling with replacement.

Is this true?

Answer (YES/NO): YES